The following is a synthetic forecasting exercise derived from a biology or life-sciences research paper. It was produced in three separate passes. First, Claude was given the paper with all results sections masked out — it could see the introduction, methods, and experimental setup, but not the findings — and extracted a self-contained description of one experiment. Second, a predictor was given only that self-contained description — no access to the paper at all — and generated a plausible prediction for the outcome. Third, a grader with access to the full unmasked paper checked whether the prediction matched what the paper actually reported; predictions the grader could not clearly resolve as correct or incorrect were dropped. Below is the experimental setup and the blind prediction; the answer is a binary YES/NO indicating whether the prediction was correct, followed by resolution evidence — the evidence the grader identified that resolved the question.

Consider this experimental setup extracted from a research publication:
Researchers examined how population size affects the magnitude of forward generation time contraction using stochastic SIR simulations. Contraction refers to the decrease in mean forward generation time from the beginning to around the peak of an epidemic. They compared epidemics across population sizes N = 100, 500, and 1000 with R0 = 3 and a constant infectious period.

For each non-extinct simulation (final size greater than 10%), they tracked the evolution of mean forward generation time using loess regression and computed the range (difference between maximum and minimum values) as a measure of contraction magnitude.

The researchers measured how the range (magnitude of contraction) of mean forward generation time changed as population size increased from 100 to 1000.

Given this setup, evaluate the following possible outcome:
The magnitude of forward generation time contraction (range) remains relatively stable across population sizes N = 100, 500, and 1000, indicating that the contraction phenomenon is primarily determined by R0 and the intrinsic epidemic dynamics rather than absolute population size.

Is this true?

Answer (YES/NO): YES